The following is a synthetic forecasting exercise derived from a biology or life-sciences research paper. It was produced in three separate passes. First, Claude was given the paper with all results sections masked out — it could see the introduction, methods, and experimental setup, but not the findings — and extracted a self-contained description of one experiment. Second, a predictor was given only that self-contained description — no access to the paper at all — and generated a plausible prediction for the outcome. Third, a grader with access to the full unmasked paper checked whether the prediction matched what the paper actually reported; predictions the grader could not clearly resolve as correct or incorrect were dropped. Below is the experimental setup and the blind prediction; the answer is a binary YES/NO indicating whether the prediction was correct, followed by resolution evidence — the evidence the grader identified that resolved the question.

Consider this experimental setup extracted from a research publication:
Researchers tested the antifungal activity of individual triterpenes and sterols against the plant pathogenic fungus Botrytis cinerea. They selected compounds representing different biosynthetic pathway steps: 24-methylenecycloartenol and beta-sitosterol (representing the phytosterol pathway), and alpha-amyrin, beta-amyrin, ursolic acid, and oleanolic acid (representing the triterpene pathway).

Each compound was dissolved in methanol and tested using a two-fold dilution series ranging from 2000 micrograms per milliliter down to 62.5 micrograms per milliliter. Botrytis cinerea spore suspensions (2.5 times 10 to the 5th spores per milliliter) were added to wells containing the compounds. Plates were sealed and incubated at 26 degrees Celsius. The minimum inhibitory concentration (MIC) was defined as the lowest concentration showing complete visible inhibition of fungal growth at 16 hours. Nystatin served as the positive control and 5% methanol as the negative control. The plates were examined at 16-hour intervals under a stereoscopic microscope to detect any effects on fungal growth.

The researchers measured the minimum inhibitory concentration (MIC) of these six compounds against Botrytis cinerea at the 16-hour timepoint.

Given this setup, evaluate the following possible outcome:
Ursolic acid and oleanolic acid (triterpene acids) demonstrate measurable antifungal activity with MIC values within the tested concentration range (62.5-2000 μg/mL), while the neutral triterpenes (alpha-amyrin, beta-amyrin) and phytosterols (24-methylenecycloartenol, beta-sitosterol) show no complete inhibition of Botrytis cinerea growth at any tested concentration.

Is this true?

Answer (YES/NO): NO